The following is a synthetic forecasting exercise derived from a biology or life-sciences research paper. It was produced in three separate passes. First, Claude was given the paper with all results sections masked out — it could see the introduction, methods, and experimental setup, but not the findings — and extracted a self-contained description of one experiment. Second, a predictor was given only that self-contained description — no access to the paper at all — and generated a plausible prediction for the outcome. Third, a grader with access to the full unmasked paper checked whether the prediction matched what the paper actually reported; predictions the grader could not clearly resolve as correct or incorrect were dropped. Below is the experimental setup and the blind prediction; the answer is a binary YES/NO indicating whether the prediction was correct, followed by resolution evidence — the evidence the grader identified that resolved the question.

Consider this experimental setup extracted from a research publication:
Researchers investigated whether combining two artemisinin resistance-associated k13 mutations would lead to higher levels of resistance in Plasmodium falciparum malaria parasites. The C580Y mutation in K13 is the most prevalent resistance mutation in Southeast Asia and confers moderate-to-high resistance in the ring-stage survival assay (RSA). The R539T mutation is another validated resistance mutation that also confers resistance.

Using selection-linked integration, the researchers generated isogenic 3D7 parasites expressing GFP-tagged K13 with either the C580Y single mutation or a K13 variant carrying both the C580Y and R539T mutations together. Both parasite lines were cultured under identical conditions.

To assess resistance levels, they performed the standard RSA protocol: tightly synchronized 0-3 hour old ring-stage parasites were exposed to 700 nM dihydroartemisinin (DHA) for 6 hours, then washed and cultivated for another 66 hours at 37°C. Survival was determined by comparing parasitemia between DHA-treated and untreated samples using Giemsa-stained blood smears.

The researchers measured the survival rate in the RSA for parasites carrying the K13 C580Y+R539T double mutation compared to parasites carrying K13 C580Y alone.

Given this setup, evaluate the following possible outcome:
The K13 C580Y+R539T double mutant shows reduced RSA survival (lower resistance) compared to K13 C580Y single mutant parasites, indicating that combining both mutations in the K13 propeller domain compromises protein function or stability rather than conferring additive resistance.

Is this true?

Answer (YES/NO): NO